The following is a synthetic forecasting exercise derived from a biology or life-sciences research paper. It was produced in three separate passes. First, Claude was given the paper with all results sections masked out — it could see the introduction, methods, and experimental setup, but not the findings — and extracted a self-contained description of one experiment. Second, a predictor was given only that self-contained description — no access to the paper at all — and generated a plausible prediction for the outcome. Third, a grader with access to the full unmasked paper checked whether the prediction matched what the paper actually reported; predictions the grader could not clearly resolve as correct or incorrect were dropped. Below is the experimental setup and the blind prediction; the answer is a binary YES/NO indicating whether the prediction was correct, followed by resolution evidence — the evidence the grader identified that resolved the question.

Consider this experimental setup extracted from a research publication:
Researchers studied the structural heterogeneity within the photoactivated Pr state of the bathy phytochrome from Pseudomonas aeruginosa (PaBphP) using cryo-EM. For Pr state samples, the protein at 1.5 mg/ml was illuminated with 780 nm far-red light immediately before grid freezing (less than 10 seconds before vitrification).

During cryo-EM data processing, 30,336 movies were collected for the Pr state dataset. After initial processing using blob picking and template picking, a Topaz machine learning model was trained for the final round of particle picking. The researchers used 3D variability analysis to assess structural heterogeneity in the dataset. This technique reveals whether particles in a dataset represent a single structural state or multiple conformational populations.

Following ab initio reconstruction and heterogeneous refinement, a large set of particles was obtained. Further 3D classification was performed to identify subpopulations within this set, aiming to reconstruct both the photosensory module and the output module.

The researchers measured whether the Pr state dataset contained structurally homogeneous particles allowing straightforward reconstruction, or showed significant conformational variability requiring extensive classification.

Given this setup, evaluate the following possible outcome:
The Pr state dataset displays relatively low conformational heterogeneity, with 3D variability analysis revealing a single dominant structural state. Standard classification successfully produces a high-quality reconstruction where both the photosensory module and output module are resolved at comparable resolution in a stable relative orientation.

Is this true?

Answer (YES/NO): NO